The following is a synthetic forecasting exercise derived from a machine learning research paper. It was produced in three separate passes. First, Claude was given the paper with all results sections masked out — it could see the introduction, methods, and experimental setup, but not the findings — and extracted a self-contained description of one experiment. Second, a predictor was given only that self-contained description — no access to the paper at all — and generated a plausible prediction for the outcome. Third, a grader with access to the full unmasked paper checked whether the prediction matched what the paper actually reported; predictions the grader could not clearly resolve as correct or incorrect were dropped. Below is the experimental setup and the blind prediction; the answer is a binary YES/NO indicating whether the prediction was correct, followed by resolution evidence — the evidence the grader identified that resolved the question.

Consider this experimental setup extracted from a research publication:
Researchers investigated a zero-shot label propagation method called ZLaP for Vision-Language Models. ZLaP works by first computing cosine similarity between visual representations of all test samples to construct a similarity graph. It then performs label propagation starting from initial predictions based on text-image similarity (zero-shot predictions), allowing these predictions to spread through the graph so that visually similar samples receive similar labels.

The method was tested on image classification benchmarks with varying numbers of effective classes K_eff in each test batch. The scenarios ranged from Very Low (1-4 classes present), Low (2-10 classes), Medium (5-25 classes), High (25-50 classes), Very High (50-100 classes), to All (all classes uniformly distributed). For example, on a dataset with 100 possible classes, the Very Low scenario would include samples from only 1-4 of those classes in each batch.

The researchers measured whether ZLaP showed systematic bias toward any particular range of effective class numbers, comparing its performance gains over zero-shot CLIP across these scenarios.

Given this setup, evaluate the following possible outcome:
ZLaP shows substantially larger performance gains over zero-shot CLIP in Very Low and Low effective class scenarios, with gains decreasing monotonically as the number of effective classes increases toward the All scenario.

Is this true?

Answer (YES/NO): NO